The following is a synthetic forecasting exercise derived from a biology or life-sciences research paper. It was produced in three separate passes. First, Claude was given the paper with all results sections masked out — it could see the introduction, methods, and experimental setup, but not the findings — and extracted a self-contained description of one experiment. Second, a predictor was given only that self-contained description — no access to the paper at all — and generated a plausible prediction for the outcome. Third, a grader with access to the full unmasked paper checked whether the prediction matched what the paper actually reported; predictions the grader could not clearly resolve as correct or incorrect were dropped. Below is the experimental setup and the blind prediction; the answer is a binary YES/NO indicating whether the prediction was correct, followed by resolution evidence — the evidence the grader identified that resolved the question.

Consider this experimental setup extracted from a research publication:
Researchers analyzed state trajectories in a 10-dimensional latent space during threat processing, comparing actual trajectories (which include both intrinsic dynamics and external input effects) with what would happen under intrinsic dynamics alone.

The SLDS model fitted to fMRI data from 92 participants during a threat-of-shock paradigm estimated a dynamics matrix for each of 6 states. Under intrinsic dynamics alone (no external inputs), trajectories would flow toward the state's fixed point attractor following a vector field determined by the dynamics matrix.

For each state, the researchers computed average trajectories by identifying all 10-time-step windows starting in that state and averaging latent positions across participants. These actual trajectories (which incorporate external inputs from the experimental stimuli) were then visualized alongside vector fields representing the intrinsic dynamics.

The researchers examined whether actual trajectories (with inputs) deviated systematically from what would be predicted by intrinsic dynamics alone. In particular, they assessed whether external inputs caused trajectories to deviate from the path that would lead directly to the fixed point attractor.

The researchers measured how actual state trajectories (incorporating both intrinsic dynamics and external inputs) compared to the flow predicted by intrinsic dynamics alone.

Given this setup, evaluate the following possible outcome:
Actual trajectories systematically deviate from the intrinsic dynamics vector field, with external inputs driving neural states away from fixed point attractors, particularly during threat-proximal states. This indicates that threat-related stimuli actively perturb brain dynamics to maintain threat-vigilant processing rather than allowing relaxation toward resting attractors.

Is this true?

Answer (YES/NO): NO